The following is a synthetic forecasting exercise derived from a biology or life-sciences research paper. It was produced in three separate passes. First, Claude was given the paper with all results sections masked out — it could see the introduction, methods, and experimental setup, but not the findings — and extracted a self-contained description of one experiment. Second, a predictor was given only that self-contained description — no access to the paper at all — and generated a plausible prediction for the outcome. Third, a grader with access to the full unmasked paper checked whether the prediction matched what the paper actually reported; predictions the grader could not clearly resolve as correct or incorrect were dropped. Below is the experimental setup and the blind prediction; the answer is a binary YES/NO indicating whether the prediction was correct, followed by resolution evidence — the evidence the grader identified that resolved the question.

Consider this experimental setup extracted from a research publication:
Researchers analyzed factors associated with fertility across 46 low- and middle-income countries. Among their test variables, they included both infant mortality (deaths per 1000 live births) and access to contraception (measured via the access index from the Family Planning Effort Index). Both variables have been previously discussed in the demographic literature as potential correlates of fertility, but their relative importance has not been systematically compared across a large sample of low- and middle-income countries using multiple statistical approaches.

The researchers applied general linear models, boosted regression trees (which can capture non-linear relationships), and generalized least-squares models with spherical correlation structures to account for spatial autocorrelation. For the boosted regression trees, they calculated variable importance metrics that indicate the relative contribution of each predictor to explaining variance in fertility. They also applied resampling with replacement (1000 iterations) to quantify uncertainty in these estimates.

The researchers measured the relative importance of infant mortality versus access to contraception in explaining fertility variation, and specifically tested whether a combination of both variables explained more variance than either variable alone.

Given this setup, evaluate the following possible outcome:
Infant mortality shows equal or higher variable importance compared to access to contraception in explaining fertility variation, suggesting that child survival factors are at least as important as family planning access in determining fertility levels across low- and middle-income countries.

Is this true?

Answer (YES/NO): YES